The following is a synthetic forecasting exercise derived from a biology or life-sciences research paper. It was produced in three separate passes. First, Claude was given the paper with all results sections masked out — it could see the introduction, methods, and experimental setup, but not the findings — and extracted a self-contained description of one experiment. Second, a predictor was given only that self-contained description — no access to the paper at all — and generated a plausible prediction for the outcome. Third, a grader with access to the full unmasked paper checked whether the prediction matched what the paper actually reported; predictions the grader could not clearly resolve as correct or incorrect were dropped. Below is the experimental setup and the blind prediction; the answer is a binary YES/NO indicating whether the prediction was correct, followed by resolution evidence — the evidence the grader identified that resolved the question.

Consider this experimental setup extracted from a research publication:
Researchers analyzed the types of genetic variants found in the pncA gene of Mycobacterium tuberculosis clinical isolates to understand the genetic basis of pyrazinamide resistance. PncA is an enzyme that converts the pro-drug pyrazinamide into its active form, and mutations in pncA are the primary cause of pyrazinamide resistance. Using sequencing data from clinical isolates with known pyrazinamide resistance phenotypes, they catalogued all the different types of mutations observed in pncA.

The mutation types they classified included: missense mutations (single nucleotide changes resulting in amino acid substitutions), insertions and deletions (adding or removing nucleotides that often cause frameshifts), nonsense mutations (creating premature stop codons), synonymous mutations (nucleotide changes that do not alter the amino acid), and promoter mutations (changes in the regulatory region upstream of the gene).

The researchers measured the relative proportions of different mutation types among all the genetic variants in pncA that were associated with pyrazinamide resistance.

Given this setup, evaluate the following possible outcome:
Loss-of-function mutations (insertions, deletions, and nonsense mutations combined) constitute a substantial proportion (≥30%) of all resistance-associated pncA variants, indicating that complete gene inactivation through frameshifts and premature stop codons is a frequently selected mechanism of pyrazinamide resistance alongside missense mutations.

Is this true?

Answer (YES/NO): NO